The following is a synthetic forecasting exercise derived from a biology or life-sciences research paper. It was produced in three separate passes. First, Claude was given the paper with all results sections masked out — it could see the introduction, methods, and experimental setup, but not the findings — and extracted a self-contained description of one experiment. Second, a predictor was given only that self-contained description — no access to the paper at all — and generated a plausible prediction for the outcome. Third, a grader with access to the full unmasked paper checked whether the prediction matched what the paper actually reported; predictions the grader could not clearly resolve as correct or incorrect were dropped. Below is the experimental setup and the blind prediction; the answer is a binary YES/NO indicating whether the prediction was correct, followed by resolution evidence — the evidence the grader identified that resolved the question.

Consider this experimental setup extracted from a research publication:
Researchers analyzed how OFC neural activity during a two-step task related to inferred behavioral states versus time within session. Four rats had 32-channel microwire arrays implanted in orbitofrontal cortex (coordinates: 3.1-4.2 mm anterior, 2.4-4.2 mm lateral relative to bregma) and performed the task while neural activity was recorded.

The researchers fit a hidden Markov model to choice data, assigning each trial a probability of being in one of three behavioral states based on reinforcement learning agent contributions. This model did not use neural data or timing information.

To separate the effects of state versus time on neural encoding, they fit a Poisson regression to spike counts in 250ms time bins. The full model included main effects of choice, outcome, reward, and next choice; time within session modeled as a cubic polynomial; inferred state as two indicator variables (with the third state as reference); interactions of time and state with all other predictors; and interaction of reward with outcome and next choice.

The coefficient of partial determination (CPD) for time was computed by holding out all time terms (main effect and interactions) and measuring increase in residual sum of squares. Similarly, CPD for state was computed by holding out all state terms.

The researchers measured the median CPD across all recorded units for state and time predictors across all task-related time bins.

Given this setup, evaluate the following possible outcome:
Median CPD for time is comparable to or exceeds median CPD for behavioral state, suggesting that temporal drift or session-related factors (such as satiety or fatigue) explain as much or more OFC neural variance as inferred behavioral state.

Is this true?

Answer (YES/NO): YES